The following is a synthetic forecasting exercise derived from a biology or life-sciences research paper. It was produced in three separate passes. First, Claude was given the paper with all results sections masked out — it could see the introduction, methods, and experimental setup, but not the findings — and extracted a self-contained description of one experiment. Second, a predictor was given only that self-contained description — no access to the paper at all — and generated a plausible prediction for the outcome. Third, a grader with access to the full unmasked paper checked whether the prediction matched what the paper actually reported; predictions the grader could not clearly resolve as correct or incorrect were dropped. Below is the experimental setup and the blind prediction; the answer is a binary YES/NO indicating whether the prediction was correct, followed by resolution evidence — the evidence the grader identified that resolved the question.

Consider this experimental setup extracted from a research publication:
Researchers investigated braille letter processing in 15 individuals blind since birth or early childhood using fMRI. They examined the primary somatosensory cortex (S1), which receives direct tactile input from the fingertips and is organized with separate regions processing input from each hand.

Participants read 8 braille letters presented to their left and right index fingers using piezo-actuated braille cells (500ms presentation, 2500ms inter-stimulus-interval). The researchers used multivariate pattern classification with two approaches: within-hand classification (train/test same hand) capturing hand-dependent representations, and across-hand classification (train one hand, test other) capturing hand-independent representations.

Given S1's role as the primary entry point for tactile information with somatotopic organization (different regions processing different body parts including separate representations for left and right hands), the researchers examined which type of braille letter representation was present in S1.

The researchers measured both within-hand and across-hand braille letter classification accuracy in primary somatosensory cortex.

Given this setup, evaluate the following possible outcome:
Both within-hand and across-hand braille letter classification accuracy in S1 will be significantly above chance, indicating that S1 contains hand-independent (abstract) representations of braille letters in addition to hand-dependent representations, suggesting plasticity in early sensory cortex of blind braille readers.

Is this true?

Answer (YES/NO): NO